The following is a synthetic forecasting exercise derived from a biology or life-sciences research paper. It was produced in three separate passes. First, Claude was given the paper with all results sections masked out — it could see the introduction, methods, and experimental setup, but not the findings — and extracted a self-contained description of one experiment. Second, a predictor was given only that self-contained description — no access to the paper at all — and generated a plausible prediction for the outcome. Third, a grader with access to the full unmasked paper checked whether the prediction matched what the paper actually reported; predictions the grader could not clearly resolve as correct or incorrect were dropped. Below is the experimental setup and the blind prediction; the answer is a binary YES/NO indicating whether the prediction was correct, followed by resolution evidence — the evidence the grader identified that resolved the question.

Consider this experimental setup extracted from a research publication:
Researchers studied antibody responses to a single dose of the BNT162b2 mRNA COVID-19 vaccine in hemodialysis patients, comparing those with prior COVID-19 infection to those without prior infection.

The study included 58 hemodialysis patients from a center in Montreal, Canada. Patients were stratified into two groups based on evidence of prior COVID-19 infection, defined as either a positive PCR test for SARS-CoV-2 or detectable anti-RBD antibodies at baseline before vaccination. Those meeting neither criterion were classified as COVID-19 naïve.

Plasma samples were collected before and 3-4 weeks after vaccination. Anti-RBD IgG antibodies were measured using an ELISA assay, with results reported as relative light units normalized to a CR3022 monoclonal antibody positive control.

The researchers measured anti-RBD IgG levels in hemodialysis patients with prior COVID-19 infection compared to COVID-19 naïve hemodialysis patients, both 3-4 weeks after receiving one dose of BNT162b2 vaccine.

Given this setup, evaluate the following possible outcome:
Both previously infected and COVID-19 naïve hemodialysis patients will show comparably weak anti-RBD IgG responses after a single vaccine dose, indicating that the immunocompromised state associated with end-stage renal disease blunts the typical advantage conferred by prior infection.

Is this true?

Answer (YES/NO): NO